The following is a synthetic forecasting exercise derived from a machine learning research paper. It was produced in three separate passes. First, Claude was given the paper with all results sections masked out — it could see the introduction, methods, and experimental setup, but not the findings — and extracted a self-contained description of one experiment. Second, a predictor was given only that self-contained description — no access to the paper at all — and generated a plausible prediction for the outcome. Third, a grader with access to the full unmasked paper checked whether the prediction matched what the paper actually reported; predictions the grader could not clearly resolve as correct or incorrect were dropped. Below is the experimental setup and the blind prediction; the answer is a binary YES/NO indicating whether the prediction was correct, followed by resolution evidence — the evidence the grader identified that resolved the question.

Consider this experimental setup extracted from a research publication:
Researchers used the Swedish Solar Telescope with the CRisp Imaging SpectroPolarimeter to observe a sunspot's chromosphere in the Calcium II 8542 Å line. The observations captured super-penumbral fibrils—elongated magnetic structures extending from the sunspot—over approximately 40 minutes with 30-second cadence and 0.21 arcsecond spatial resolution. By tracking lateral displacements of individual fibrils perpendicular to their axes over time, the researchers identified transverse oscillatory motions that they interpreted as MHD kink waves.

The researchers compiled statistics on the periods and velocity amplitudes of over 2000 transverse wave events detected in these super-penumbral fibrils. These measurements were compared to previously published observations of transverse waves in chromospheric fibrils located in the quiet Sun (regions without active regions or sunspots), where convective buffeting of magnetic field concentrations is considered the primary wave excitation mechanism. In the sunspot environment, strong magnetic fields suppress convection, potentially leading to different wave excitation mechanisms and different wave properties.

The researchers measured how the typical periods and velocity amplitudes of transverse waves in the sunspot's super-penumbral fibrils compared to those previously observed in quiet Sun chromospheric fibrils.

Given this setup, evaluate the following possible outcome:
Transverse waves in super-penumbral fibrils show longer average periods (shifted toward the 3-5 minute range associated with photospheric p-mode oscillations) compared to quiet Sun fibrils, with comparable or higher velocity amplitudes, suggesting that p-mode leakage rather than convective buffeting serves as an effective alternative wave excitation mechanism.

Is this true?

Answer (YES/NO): NO